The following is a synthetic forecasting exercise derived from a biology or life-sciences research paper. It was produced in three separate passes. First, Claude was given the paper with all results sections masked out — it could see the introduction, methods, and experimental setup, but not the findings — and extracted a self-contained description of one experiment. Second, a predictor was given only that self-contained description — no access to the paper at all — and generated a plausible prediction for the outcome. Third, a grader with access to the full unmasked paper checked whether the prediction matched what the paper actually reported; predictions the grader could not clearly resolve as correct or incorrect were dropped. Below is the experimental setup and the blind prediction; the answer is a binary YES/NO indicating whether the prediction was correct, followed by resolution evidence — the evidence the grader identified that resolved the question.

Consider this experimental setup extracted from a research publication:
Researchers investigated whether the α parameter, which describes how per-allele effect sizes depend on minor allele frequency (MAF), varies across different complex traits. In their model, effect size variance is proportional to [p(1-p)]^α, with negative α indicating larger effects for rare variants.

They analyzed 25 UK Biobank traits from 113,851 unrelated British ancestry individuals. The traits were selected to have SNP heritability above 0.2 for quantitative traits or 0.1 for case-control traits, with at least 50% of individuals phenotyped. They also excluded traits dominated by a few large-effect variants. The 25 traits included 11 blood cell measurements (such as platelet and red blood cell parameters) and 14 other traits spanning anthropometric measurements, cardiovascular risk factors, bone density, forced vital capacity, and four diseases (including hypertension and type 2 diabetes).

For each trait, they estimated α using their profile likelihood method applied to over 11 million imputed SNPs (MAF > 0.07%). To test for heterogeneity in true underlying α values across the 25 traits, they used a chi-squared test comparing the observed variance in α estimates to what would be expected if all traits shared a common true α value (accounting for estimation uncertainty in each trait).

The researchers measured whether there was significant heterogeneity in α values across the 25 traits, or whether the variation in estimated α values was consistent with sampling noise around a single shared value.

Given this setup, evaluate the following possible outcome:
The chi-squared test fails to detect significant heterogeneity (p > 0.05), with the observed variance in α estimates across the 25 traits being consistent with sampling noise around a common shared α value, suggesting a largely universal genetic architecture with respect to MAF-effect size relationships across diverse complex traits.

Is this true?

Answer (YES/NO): NO